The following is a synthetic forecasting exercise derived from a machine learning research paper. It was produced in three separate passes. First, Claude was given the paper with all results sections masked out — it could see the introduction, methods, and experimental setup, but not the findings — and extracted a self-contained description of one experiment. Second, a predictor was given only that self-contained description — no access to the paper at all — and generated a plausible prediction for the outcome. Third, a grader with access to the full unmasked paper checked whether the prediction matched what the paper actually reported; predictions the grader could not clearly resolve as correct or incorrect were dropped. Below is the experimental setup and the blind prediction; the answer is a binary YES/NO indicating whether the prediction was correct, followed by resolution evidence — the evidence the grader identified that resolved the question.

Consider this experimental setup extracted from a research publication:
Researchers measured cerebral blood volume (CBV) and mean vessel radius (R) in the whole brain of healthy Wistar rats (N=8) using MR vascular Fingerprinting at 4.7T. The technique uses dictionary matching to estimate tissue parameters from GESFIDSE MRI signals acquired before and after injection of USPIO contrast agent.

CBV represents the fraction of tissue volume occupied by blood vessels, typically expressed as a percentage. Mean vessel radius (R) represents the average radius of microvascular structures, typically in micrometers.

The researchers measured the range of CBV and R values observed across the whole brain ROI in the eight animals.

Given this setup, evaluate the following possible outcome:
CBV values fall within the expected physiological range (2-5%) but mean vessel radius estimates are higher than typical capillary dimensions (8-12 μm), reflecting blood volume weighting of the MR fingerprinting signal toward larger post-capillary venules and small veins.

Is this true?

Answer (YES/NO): NO